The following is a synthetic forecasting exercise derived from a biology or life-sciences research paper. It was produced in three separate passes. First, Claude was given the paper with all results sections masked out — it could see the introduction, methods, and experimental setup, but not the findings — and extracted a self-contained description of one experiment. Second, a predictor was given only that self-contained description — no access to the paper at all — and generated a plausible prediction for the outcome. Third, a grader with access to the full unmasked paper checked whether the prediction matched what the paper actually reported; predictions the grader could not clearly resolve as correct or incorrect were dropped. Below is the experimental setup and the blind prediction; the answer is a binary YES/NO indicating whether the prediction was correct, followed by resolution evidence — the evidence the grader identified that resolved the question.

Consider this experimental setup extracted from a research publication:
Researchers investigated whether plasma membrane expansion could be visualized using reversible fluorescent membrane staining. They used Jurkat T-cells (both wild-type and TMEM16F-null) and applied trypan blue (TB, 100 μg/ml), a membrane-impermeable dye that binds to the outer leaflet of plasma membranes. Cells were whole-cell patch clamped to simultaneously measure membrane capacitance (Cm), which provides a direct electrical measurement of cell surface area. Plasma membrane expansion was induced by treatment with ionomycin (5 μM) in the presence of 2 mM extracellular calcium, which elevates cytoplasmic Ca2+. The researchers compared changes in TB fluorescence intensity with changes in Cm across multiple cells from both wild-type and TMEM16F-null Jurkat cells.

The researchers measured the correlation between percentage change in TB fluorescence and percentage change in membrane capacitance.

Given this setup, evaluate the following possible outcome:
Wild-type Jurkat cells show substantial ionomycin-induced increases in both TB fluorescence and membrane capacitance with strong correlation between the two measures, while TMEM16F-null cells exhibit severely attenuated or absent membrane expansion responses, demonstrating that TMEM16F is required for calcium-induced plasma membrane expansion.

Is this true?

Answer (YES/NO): YES